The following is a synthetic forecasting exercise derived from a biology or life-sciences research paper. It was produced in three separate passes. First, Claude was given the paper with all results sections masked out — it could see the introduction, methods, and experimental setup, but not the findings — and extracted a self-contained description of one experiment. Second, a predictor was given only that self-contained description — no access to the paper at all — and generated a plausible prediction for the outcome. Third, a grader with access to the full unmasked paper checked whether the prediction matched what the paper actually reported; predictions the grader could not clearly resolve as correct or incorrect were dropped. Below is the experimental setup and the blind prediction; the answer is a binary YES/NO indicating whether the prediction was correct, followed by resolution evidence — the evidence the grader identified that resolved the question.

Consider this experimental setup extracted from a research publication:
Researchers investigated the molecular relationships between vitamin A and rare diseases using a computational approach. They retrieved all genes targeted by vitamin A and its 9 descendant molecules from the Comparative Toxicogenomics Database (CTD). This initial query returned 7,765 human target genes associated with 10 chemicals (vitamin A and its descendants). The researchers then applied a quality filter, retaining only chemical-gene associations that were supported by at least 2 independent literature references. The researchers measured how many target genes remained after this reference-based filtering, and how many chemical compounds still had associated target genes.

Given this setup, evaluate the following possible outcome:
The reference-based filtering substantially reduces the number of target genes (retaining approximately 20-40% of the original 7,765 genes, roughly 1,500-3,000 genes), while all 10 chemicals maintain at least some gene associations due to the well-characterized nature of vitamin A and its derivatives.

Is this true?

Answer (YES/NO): NO